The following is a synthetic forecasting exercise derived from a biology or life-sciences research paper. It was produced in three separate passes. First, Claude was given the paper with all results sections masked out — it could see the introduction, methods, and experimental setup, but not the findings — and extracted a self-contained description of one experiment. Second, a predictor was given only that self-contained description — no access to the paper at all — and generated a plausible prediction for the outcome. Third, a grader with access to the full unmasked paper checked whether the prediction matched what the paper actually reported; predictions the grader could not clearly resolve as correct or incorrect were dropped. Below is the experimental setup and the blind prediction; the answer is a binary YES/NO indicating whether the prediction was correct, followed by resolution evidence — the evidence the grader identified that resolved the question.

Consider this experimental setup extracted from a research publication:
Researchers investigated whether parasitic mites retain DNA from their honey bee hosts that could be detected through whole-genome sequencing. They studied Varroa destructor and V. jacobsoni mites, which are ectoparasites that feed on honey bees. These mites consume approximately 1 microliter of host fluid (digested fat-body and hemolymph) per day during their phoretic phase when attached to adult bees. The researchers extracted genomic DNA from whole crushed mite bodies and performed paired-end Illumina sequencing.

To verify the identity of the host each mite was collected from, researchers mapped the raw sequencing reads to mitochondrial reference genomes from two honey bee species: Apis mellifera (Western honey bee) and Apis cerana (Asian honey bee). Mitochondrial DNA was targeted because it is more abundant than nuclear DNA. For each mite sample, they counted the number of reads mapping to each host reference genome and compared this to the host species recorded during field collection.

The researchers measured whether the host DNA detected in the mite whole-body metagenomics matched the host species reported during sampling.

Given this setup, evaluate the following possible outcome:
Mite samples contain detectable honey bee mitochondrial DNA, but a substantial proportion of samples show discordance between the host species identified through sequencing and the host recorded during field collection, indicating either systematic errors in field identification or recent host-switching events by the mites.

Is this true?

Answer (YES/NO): NO